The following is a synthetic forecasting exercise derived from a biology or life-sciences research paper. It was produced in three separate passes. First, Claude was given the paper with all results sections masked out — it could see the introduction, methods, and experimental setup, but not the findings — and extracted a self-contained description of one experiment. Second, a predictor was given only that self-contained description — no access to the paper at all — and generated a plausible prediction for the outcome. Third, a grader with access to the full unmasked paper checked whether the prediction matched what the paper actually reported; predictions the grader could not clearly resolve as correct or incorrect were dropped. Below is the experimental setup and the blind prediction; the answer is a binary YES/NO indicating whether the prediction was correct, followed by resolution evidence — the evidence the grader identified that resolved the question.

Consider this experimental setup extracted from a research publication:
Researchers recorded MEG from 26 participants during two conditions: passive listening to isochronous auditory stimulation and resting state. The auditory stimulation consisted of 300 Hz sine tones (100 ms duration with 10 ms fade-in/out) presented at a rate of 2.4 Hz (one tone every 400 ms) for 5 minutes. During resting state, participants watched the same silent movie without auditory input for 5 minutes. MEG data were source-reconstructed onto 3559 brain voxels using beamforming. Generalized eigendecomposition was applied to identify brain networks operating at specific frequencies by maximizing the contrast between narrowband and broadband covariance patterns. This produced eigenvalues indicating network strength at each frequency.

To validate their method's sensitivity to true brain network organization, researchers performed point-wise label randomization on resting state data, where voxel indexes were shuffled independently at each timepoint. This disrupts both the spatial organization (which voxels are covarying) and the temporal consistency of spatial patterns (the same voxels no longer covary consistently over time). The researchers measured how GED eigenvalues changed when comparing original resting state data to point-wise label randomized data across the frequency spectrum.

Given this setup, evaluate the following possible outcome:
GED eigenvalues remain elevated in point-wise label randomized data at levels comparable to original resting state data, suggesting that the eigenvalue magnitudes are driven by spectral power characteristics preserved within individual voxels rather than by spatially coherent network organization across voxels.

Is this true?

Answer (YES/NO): NO